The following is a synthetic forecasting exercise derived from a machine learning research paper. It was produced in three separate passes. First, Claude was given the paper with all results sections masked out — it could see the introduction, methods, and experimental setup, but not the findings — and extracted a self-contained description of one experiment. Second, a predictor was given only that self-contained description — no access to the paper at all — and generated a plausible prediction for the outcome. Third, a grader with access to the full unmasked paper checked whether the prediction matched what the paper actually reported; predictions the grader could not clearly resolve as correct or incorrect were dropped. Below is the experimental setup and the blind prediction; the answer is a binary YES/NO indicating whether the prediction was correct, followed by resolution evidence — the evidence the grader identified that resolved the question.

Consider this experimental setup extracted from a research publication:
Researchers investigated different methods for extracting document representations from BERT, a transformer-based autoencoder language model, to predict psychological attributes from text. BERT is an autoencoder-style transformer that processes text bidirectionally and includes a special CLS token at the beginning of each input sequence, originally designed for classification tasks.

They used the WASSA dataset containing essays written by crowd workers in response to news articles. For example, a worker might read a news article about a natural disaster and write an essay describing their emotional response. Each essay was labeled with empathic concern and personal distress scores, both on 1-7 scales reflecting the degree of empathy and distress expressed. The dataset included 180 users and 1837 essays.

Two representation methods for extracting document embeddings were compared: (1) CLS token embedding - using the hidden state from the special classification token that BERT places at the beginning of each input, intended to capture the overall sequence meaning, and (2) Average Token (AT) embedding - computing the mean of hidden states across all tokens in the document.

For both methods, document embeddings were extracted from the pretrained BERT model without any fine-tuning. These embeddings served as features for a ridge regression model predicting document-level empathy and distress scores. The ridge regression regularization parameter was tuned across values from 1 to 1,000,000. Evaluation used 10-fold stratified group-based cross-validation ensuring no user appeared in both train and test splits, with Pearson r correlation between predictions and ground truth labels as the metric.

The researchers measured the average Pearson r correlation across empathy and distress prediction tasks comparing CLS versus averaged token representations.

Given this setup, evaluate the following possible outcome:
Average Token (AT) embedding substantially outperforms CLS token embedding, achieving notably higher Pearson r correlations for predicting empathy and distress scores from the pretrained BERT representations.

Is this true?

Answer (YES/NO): NO